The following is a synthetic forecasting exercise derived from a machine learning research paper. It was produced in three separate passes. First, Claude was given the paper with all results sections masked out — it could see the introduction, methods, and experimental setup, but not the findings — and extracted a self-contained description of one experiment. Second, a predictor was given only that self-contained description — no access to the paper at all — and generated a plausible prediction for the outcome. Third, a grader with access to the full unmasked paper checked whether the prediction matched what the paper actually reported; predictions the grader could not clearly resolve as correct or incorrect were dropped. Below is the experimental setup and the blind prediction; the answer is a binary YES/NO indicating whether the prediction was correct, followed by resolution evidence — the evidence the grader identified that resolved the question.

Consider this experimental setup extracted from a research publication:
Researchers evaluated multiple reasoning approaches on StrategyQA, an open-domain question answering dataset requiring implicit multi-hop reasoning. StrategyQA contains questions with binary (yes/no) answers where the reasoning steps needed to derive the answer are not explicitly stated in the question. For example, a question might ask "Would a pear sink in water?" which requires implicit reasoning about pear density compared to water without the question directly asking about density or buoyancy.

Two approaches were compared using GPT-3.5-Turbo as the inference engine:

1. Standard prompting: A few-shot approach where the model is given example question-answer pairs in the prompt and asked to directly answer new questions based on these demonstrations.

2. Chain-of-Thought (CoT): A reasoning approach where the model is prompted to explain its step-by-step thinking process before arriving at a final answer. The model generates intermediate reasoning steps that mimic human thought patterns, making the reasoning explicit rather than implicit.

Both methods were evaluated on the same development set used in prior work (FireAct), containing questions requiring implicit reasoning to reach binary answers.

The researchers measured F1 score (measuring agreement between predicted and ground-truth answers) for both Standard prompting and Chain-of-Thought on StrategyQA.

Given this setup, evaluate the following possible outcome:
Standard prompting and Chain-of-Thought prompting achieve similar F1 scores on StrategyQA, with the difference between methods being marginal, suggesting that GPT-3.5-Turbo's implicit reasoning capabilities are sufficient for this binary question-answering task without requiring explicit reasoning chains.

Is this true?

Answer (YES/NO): NO